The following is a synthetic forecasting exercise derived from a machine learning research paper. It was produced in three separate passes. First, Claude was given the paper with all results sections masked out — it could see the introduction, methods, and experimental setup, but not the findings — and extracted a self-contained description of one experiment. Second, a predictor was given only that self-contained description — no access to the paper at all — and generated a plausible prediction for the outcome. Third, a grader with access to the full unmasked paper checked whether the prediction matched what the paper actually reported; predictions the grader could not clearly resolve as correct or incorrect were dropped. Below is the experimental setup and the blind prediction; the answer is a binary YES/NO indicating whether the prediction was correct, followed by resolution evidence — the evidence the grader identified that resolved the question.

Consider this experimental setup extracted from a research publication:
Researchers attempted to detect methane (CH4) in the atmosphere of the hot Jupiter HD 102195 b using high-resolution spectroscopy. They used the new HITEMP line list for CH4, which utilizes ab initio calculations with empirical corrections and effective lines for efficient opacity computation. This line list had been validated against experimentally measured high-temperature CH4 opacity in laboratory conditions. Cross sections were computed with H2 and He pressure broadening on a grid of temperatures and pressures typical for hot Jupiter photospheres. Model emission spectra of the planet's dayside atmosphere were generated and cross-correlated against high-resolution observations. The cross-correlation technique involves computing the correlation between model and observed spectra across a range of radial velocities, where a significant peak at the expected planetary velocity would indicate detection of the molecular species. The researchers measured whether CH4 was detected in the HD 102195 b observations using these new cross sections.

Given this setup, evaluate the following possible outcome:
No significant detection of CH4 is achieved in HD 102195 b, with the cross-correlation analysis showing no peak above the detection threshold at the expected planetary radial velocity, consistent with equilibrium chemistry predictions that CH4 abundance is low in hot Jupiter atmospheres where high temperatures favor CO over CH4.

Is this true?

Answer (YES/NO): NO